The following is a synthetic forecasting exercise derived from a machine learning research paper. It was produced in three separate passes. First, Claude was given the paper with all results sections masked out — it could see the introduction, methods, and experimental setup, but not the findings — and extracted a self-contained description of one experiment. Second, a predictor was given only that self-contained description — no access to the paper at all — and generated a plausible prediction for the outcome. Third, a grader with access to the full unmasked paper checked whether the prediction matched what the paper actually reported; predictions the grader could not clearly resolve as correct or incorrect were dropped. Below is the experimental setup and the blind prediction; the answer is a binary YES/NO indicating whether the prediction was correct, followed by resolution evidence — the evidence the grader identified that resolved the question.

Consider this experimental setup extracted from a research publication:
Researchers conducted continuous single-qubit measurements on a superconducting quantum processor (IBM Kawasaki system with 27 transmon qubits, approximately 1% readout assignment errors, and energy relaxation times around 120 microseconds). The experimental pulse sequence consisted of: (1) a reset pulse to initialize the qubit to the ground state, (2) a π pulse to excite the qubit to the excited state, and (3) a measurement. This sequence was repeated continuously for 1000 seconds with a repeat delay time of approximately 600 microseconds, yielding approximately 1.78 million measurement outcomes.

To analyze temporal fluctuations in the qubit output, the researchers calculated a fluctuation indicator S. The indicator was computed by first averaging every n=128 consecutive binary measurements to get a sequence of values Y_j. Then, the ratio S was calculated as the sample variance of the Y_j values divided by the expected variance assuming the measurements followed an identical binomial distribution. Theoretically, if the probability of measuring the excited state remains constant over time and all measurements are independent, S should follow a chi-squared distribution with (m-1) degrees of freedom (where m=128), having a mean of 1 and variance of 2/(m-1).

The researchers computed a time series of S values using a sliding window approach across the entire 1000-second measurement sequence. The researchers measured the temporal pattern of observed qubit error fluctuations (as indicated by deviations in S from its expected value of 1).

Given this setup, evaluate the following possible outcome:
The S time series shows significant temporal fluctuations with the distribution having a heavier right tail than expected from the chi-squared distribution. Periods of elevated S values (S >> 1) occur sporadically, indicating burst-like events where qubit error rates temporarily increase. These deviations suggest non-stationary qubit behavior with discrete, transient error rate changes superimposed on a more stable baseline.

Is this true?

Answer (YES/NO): NO